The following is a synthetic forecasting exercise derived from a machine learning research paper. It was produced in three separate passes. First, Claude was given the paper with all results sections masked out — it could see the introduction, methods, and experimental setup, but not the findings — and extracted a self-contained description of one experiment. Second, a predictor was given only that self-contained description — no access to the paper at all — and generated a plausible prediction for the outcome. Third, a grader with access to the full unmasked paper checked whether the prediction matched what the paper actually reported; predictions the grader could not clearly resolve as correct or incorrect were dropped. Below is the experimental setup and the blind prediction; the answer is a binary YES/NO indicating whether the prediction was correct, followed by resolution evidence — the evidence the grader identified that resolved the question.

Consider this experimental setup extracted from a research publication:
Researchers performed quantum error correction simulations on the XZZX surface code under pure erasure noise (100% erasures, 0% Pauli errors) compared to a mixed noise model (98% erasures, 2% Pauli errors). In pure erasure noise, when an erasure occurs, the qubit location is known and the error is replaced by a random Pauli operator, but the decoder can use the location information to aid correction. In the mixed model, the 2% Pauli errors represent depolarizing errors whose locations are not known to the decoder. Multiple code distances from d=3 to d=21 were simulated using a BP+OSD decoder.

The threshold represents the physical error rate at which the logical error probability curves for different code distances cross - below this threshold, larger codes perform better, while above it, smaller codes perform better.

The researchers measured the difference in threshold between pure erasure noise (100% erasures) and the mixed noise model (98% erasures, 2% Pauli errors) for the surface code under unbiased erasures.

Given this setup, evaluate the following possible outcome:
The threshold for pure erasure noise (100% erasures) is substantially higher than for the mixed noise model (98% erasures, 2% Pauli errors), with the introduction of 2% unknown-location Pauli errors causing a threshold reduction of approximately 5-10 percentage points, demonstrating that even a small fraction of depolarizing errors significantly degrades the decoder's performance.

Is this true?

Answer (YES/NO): NO